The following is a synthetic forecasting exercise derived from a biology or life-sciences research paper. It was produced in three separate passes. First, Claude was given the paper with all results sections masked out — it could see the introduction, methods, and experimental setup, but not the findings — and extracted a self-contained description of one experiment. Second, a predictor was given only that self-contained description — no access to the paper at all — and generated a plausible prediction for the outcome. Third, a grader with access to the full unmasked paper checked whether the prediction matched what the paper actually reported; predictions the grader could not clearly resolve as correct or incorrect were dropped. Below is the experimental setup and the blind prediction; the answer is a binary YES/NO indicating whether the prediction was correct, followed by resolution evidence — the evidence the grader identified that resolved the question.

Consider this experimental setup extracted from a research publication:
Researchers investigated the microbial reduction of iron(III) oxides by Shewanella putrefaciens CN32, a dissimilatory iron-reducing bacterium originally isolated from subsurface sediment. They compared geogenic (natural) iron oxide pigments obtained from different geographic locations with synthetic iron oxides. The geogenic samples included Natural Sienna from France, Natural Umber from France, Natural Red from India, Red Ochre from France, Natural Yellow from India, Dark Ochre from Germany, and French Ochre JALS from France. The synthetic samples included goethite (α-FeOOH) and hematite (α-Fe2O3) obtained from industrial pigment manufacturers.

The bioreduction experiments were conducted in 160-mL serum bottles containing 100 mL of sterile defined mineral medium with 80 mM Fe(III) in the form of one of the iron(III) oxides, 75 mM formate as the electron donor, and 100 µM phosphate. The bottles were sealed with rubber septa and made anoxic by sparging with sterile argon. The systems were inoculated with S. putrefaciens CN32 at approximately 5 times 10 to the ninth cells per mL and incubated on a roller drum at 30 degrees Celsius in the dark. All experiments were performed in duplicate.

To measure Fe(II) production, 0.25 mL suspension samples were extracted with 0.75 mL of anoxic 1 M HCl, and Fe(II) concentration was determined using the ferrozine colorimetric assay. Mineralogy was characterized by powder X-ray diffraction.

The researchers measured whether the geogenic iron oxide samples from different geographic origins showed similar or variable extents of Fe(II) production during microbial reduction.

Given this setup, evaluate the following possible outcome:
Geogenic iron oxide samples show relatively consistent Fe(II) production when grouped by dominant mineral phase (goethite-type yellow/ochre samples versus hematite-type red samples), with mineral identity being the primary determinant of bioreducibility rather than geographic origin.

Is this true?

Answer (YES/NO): NO